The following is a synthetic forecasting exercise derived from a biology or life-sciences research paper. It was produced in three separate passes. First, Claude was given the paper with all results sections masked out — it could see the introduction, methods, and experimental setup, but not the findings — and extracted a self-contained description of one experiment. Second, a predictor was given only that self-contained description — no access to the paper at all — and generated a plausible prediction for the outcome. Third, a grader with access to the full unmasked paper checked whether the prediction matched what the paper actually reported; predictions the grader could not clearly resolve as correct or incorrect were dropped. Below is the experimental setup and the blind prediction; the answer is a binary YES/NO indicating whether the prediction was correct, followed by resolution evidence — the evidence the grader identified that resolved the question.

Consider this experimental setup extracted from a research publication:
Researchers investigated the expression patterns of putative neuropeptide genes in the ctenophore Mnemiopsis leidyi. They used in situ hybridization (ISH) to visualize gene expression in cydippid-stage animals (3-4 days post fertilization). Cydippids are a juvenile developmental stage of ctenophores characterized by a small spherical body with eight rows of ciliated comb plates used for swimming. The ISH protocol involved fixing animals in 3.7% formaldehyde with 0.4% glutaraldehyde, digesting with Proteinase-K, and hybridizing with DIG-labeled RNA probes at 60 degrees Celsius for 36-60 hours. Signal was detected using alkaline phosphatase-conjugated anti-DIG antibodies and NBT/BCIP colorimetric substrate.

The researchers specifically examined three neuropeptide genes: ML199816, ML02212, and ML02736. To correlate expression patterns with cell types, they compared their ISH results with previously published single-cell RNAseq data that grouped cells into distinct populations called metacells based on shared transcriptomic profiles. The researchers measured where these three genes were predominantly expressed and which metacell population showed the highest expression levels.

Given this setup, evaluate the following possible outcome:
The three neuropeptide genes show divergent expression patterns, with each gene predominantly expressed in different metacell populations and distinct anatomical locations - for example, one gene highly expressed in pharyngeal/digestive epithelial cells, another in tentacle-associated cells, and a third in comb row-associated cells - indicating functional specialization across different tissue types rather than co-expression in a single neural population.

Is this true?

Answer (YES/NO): NO